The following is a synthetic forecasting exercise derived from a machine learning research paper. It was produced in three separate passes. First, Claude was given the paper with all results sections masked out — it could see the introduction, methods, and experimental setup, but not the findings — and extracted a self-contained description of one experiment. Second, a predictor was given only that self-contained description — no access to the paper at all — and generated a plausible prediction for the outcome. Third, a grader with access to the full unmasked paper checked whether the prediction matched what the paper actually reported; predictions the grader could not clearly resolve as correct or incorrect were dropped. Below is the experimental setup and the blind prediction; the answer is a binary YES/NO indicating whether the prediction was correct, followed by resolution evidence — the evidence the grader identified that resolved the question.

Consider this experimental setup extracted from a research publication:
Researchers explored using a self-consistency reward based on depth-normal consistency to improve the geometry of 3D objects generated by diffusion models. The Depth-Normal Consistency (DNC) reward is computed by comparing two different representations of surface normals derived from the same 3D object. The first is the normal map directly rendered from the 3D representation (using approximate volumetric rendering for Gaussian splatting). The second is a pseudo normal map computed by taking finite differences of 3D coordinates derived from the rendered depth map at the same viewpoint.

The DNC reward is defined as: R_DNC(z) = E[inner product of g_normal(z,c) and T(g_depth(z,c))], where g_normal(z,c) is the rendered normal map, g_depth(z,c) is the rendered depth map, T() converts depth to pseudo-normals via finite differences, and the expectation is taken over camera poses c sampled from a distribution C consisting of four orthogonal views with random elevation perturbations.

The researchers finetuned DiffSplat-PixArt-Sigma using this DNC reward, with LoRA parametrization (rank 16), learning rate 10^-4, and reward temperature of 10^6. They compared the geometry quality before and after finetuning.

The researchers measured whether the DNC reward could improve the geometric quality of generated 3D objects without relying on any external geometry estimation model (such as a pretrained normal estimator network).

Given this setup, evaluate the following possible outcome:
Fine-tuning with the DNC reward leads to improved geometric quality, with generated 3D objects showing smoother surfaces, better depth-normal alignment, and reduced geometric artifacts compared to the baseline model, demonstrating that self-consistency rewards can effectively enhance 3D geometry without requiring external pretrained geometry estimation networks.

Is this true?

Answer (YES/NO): YES